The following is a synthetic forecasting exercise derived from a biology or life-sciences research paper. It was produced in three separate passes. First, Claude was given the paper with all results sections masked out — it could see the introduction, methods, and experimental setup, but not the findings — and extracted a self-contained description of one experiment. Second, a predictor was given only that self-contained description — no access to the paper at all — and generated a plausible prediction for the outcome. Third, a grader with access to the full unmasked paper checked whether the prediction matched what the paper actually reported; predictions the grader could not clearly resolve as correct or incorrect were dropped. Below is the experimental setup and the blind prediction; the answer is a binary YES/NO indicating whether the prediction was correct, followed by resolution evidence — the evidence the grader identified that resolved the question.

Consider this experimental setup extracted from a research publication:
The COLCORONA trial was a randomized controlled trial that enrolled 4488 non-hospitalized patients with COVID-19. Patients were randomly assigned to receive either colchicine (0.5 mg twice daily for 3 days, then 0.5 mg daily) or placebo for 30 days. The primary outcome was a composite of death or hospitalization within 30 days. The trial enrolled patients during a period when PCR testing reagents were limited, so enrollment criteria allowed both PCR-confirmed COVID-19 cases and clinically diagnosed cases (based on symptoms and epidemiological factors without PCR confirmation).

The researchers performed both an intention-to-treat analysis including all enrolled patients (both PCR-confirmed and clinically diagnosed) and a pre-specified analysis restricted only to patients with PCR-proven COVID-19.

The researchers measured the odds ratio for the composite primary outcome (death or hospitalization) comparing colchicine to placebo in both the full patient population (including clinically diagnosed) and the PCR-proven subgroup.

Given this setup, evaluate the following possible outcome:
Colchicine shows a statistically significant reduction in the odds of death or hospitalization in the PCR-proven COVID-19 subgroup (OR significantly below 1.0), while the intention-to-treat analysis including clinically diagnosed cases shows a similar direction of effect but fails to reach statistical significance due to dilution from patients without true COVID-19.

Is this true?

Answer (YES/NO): YES